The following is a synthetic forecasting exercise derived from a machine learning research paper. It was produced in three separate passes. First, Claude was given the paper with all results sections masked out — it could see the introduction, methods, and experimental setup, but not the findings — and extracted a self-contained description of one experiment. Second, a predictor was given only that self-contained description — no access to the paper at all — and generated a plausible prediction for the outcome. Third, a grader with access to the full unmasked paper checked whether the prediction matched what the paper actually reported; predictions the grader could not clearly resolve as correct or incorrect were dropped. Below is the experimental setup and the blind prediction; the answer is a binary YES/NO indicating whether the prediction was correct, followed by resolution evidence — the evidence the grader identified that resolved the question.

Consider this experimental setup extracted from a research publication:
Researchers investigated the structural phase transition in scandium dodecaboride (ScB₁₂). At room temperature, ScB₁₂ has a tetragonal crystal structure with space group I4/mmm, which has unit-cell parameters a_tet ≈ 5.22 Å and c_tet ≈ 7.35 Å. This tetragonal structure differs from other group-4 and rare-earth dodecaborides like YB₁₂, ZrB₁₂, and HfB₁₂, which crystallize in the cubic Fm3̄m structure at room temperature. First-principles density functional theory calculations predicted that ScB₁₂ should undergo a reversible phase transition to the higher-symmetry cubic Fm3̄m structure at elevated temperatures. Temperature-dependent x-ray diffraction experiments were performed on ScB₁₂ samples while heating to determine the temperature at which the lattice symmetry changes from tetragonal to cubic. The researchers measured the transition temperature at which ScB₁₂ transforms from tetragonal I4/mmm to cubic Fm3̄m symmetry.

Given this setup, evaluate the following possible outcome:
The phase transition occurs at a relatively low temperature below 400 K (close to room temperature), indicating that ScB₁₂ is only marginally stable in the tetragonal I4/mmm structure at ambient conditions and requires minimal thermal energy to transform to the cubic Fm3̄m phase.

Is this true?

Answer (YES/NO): NO